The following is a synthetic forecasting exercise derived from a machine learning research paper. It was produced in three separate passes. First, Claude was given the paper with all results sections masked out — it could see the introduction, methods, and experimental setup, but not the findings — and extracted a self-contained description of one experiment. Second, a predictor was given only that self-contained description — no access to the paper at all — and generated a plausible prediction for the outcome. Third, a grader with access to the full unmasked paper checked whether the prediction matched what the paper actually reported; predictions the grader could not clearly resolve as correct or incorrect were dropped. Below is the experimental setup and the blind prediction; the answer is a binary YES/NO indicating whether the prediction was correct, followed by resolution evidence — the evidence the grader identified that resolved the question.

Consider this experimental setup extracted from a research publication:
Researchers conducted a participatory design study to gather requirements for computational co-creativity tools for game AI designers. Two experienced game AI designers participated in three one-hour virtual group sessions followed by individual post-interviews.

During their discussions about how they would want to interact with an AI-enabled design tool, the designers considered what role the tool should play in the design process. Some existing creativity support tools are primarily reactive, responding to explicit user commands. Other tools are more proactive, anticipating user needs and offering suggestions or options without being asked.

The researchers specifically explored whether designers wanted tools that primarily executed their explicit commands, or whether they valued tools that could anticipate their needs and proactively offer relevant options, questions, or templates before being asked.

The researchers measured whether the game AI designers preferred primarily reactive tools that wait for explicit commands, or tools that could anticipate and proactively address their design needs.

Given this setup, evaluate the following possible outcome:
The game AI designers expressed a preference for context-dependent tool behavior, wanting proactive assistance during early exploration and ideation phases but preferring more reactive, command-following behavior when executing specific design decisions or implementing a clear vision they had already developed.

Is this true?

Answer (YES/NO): NO